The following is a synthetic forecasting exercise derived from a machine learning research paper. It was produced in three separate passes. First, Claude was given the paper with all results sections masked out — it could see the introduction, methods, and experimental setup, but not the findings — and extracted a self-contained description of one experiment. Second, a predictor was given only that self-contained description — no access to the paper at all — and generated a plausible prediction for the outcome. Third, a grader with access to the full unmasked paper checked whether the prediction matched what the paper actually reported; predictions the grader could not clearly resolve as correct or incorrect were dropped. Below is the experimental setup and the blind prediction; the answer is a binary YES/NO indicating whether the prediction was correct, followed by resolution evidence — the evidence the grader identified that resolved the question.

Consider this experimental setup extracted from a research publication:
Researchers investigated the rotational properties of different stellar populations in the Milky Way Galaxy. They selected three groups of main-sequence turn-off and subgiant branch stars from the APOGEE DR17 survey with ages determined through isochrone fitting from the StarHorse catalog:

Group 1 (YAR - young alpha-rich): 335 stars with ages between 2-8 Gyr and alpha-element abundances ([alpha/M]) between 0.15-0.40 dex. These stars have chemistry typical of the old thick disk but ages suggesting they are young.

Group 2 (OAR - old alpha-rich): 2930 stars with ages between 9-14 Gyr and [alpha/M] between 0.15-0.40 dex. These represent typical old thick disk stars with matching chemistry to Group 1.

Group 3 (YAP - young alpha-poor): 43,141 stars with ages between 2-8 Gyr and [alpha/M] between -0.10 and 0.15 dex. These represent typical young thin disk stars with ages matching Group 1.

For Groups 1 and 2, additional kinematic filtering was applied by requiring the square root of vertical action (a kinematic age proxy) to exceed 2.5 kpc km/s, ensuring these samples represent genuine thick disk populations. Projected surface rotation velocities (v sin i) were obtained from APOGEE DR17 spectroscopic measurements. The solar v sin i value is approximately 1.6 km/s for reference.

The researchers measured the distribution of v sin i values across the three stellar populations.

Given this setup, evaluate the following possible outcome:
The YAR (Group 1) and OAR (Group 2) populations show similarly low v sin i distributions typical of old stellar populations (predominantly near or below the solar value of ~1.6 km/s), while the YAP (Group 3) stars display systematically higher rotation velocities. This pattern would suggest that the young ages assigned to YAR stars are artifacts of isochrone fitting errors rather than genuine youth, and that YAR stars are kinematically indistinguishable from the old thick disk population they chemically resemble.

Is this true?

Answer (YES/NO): NO